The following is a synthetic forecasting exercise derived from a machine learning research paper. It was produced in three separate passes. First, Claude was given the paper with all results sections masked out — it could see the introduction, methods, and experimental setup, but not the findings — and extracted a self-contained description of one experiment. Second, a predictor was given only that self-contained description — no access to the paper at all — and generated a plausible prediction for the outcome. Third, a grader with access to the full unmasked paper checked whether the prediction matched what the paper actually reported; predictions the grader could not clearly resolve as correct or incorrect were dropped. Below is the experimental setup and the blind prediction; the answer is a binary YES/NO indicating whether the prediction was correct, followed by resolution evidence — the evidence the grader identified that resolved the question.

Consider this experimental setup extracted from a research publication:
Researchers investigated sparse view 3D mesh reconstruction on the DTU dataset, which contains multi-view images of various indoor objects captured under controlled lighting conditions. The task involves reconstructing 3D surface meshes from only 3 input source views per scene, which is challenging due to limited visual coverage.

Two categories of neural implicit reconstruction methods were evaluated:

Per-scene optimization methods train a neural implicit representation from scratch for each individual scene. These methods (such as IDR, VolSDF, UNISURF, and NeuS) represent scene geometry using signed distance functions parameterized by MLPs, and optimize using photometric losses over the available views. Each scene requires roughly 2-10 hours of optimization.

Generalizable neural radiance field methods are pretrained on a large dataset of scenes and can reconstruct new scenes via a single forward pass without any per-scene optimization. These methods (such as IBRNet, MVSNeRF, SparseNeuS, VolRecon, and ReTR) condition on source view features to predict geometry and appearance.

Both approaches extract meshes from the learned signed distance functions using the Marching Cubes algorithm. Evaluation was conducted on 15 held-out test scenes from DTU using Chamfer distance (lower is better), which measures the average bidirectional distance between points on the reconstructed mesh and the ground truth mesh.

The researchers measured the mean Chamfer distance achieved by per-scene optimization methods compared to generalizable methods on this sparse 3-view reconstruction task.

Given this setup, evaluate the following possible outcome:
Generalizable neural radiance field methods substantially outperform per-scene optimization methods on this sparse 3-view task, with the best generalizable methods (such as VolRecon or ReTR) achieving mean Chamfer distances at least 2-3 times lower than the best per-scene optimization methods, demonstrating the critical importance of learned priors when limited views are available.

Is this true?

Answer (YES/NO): YES